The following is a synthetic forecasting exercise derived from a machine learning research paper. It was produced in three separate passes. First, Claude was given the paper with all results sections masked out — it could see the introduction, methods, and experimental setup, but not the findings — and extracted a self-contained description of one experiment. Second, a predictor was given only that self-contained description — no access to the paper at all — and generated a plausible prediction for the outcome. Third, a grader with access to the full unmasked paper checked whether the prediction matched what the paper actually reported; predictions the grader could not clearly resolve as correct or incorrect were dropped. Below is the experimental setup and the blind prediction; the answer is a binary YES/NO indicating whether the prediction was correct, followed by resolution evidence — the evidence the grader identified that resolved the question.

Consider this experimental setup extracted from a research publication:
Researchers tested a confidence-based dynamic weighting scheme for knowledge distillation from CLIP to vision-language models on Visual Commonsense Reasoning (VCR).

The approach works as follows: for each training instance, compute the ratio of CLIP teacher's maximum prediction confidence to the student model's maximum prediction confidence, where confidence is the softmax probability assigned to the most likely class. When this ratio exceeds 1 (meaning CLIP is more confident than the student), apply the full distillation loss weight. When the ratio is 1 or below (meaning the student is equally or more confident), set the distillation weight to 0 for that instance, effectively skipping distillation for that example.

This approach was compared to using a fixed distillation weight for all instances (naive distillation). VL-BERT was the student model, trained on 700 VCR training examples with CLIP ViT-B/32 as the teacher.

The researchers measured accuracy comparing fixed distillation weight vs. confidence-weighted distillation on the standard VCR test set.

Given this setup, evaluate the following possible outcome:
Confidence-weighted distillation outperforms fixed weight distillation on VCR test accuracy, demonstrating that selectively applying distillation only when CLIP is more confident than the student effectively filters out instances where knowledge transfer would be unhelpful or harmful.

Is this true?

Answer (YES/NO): YES